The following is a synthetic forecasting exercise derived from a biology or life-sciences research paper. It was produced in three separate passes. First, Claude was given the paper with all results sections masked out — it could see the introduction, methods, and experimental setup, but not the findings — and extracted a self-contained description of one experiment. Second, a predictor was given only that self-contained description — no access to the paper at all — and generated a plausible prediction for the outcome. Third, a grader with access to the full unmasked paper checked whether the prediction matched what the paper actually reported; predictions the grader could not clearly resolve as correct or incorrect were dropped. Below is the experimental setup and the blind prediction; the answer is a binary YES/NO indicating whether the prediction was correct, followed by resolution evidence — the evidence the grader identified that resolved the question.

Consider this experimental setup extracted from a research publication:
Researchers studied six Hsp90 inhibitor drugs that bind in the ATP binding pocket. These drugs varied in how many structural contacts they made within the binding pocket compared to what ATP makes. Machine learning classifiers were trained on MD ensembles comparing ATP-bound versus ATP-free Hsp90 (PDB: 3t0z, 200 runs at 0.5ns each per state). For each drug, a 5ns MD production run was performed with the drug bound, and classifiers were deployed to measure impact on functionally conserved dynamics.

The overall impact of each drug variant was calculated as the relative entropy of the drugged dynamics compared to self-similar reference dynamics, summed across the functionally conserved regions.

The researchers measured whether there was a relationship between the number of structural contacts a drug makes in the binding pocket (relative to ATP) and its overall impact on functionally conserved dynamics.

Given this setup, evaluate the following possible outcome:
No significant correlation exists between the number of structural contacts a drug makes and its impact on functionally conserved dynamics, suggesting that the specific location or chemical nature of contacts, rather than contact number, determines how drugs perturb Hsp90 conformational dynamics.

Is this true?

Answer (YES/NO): NO